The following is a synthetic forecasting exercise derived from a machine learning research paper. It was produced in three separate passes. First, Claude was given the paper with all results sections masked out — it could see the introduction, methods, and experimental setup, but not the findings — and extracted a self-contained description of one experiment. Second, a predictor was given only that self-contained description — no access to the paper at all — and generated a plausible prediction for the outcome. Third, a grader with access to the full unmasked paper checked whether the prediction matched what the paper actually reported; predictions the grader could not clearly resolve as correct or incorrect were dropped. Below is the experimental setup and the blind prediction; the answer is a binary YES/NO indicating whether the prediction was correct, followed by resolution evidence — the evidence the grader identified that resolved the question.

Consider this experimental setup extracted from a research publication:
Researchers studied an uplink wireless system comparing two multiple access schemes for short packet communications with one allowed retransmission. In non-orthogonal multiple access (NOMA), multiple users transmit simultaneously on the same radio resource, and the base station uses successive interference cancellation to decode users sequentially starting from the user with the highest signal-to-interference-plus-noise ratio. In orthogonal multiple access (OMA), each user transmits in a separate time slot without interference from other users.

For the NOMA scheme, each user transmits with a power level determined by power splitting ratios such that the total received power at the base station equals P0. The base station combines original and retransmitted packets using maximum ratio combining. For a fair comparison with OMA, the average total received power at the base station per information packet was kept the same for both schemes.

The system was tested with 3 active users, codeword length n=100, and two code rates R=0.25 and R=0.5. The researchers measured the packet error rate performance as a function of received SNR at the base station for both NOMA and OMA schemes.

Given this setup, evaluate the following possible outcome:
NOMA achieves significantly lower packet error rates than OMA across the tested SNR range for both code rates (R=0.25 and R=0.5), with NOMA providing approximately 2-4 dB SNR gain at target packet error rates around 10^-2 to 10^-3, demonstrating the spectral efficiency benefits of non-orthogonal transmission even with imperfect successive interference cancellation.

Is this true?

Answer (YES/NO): NO